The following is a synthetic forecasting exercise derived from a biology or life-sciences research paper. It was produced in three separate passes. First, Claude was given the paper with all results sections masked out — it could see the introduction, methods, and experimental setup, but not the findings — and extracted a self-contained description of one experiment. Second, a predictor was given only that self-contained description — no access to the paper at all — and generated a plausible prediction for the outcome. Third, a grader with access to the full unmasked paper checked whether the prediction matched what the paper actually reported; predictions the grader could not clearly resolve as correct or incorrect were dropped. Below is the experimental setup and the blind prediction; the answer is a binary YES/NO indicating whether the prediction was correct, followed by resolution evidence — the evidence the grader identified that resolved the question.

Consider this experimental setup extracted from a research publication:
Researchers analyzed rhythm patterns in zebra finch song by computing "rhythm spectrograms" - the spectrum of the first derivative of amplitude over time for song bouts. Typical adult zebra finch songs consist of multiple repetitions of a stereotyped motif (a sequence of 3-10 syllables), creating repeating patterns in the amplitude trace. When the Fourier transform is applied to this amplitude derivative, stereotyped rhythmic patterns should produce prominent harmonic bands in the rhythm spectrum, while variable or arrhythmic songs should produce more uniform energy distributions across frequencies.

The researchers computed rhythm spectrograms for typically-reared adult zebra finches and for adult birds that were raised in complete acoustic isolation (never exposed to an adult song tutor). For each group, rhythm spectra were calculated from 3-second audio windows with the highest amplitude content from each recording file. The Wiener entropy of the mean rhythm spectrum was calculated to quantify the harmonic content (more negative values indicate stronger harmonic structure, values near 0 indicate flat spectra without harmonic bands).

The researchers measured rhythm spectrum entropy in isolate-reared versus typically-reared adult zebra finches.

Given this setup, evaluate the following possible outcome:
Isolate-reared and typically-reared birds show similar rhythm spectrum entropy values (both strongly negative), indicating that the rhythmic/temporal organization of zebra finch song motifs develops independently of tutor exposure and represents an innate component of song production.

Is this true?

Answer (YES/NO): NO